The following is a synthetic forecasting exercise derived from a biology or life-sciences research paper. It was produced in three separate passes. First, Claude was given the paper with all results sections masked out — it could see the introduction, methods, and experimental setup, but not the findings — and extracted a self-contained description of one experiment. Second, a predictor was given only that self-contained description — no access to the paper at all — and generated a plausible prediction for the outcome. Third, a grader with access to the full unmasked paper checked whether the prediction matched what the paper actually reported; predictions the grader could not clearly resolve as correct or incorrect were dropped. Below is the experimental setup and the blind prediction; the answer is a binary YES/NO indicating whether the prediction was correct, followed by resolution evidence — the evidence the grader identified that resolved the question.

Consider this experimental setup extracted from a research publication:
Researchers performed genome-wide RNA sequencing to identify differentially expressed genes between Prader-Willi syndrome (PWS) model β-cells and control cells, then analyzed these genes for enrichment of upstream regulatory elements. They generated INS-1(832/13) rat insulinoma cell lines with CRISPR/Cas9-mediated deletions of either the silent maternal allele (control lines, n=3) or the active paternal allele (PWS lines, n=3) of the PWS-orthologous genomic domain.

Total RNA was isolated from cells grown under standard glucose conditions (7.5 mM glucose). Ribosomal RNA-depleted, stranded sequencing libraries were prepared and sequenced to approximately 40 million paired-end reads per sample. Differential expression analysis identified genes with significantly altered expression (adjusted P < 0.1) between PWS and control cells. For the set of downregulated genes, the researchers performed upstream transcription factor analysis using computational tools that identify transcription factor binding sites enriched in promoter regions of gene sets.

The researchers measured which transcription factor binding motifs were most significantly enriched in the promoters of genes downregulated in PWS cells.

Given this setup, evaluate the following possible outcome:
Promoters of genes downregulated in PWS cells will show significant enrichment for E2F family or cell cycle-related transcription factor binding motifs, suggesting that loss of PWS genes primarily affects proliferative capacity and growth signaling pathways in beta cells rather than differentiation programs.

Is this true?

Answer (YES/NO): NO